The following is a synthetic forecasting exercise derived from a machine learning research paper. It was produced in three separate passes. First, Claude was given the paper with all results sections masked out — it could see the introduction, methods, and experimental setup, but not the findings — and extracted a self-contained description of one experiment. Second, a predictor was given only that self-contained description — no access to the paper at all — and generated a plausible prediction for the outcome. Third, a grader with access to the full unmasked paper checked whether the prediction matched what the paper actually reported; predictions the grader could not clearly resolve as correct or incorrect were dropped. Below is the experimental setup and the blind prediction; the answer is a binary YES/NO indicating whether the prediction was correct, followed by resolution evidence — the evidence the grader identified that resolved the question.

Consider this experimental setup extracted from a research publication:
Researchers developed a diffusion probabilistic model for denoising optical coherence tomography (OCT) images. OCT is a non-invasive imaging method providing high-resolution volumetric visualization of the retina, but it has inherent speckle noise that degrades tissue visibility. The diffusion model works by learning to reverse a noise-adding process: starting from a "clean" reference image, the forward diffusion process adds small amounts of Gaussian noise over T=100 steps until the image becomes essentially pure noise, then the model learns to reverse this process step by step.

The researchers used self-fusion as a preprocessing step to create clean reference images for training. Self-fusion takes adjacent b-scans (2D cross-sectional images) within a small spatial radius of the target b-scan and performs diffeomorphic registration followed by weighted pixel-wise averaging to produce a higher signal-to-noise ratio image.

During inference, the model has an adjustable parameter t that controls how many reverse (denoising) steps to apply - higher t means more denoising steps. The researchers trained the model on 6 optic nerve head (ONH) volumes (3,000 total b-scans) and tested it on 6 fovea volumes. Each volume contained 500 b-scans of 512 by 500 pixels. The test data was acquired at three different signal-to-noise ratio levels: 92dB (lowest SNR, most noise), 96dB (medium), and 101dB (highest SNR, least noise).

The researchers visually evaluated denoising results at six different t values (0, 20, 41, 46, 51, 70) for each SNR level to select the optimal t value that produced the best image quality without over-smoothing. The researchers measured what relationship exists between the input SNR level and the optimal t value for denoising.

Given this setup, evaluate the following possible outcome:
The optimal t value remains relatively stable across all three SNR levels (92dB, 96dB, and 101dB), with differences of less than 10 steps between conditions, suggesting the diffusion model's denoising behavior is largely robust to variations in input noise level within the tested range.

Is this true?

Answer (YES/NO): NO